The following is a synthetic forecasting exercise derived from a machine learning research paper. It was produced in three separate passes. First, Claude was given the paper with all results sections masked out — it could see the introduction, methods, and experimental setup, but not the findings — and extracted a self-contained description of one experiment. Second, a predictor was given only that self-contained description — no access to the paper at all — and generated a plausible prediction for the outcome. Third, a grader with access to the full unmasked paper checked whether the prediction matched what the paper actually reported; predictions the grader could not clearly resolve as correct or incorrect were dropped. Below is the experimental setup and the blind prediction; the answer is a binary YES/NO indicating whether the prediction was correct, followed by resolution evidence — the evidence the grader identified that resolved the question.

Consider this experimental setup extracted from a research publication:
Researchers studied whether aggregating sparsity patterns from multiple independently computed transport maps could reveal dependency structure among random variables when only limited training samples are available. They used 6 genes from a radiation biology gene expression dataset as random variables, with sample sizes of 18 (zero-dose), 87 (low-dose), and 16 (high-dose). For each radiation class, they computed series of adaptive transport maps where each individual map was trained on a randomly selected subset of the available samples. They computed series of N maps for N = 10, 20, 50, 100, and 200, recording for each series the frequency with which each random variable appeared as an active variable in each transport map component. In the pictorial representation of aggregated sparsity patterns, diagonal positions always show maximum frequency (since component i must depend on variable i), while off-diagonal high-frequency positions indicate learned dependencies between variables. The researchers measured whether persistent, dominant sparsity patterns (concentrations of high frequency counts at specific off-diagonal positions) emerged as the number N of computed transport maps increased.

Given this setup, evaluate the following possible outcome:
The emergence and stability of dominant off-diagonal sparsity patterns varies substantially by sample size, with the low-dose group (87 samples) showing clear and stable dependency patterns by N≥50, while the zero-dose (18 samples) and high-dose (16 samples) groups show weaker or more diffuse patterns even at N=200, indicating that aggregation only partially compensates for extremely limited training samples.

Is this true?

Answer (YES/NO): NO